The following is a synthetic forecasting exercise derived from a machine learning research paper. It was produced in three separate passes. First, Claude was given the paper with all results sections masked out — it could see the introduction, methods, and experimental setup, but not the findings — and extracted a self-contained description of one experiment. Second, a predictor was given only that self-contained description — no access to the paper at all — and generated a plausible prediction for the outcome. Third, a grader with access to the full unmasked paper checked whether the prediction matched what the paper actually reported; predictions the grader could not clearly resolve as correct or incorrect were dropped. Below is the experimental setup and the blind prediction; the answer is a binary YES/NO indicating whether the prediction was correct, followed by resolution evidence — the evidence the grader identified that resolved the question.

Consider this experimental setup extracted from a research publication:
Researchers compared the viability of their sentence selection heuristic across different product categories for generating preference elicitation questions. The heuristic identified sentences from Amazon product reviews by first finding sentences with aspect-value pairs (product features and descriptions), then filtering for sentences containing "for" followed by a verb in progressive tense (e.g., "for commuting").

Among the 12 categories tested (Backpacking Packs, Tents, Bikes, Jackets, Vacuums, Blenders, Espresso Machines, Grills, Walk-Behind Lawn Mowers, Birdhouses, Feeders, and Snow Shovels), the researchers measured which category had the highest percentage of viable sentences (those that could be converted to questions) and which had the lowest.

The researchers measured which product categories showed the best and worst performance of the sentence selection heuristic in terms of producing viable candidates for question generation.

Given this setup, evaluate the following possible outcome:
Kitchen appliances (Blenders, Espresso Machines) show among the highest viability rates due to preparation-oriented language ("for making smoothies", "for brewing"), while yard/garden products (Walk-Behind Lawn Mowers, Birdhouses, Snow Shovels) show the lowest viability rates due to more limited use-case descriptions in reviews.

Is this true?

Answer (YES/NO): NO